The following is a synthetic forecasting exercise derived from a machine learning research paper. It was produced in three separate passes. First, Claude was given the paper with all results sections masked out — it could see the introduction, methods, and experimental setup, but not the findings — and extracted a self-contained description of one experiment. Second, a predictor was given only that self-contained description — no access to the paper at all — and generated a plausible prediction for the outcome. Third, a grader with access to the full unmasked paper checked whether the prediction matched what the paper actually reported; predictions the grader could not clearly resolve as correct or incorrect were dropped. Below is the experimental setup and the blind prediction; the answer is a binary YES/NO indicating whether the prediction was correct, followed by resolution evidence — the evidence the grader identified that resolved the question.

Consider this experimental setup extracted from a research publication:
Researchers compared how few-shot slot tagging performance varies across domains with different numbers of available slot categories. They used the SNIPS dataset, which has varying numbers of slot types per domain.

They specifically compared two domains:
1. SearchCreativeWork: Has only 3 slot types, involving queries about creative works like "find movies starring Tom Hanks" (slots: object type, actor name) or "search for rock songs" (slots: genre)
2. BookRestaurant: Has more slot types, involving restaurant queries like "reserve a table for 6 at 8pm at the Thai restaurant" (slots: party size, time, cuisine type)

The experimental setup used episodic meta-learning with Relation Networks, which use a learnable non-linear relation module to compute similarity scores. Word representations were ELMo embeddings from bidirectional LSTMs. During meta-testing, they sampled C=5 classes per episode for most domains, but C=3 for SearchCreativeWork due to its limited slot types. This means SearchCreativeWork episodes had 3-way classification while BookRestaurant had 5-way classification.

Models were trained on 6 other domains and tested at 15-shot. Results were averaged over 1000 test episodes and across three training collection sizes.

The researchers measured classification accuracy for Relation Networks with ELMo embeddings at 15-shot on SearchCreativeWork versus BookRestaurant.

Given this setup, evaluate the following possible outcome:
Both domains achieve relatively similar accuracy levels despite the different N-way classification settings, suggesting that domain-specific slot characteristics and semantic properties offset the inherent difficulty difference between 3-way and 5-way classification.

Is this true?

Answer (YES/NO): NO